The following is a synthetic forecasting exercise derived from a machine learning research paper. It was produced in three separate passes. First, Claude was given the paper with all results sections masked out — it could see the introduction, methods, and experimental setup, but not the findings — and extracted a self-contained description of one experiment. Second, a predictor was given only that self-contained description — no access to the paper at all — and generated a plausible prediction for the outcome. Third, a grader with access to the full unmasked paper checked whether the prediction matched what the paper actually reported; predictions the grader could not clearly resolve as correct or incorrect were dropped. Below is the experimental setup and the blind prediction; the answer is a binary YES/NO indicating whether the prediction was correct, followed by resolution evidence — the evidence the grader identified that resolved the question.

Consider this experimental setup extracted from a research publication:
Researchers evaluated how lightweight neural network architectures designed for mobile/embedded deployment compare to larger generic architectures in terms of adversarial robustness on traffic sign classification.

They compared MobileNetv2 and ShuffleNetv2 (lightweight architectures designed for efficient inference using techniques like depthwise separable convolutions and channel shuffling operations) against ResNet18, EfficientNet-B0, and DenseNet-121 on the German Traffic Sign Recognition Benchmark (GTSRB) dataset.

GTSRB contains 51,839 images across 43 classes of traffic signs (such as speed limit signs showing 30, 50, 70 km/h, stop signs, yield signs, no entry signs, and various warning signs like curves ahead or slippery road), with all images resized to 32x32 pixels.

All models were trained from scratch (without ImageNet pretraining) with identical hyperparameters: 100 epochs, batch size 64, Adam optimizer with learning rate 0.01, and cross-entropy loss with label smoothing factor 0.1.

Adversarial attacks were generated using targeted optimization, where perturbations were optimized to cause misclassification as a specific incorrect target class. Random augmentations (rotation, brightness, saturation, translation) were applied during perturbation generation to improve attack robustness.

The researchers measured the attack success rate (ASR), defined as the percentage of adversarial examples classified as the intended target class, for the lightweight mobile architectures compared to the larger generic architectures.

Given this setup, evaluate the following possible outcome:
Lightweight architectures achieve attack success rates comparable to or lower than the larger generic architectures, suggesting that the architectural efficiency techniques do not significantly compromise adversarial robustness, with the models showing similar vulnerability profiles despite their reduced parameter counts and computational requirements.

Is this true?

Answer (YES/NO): YES